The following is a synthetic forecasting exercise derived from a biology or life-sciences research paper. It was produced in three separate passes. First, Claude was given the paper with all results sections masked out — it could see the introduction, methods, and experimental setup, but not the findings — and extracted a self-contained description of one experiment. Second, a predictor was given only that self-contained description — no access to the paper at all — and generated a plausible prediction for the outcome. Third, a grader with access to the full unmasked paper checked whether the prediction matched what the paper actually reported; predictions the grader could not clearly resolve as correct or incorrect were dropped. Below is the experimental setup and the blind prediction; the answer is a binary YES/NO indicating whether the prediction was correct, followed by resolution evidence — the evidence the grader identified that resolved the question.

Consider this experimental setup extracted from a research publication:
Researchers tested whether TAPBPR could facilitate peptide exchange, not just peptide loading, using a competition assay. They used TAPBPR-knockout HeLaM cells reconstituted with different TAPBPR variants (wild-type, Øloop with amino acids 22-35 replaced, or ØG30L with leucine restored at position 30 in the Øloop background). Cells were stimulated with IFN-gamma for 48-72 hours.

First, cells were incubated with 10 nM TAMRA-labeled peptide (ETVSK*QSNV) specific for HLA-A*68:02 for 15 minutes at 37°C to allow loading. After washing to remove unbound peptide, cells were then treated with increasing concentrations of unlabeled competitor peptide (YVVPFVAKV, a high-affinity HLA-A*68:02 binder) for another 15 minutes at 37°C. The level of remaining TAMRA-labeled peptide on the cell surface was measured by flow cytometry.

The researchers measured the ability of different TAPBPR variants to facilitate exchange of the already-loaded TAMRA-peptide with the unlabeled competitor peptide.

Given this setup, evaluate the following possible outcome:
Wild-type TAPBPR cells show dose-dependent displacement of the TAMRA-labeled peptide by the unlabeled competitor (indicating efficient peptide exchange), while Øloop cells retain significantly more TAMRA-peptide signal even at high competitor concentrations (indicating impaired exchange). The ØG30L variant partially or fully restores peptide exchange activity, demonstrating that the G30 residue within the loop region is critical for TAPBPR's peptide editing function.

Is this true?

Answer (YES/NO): NO